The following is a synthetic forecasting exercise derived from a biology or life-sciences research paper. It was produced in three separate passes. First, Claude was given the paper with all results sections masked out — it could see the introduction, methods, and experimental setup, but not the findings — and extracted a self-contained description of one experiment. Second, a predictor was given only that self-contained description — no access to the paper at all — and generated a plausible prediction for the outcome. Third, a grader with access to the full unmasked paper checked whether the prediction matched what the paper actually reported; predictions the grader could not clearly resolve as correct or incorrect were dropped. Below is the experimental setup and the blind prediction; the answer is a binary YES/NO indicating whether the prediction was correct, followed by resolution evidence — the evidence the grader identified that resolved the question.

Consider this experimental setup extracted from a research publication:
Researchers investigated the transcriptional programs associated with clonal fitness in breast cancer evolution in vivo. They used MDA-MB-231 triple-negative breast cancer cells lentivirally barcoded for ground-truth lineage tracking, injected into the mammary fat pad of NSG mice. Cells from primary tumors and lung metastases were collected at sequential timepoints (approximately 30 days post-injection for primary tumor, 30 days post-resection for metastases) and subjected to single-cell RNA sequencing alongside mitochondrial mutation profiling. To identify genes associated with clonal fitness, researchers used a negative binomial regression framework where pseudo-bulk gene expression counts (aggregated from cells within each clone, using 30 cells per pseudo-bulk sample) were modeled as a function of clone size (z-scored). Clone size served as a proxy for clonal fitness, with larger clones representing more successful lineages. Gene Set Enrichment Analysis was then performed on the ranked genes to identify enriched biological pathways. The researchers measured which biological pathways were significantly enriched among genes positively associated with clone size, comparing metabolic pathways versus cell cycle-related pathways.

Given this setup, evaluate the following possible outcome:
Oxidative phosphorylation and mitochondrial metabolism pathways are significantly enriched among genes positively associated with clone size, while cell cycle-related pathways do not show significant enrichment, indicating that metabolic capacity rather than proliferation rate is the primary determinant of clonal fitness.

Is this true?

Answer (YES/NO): YES